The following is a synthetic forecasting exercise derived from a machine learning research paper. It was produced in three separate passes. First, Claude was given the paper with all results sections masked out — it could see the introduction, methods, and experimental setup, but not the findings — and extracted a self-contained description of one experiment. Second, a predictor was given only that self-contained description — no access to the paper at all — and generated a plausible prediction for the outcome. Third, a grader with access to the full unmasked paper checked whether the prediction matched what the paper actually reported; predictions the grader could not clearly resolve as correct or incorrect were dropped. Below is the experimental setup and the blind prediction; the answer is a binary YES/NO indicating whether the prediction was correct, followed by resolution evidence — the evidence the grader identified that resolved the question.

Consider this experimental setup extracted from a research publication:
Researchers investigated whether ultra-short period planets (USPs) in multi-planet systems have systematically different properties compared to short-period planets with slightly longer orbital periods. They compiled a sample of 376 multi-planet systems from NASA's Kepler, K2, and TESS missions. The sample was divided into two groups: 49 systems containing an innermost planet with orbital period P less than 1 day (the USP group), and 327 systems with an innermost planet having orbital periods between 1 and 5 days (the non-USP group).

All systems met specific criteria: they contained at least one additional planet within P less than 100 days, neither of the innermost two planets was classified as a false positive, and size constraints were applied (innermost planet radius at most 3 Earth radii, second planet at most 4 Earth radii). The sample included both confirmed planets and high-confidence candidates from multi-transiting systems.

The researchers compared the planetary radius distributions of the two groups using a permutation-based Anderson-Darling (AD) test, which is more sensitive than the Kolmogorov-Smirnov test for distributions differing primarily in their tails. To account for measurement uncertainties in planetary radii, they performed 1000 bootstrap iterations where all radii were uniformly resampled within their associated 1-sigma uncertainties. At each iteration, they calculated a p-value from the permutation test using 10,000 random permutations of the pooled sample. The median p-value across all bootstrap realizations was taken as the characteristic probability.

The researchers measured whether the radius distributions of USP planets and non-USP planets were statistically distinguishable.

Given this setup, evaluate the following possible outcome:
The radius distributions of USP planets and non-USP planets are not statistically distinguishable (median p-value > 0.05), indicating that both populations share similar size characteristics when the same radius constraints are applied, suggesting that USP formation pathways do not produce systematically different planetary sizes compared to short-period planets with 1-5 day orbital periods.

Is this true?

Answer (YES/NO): NO